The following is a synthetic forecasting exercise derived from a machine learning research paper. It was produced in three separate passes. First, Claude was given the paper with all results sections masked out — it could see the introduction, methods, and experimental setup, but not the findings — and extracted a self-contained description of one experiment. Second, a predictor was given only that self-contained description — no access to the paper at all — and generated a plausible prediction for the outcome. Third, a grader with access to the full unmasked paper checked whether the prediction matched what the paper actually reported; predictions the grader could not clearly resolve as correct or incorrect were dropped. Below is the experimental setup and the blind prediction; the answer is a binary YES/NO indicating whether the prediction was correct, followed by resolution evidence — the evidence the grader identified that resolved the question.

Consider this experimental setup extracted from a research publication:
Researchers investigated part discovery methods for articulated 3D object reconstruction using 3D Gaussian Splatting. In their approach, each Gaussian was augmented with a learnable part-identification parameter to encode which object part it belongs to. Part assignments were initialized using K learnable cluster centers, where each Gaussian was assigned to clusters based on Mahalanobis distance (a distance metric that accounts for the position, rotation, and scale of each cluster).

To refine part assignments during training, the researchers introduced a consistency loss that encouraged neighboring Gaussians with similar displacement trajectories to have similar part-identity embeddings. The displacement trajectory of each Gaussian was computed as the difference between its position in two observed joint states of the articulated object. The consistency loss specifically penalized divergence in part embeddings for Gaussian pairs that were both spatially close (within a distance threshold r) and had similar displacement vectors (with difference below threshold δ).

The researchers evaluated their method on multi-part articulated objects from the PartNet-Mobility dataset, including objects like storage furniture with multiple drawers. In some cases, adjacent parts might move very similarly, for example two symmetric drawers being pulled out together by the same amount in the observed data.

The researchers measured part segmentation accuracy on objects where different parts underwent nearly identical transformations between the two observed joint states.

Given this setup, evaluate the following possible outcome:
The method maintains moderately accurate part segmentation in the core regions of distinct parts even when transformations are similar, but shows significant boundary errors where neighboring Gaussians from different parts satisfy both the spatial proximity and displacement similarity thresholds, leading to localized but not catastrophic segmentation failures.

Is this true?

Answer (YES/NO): NO